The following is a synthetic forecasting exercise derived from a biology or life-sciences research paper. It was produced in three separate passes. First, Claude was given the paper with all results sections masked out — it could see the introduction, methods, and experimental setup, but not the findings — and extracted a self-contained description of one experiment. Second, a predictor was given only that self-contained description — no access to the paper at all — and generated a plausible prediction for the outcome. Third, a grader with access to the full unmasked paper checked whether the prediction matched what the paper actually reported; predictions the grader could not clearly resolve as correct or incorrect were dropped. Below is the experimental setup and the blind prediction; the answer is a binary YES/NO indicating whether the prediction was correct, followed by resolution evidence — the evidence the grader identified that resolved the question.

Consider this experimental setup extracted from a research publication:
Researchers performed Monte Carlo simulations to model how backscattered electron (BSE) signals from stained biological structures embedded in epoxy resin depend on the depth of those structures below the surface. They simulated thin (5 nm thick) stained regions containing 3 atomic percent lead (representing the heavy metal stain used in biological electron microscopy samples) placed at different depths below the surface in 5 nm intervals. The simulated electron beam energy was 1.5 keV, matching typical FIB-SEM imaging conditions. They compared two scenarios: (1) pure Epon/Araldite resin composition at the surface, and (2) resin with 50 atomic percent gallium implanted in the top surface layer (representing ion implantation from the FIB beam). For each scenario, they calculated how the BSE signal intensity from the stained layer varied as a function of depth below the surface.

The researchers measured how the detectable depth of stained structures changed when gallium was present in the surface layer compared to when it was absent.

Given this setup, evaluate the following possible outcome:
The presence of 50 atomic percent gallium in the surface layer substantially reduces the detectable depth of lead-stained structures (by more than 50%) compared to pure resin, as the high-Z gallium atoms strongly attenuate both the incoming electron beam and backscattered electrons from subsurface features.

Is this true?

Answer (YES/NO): YES